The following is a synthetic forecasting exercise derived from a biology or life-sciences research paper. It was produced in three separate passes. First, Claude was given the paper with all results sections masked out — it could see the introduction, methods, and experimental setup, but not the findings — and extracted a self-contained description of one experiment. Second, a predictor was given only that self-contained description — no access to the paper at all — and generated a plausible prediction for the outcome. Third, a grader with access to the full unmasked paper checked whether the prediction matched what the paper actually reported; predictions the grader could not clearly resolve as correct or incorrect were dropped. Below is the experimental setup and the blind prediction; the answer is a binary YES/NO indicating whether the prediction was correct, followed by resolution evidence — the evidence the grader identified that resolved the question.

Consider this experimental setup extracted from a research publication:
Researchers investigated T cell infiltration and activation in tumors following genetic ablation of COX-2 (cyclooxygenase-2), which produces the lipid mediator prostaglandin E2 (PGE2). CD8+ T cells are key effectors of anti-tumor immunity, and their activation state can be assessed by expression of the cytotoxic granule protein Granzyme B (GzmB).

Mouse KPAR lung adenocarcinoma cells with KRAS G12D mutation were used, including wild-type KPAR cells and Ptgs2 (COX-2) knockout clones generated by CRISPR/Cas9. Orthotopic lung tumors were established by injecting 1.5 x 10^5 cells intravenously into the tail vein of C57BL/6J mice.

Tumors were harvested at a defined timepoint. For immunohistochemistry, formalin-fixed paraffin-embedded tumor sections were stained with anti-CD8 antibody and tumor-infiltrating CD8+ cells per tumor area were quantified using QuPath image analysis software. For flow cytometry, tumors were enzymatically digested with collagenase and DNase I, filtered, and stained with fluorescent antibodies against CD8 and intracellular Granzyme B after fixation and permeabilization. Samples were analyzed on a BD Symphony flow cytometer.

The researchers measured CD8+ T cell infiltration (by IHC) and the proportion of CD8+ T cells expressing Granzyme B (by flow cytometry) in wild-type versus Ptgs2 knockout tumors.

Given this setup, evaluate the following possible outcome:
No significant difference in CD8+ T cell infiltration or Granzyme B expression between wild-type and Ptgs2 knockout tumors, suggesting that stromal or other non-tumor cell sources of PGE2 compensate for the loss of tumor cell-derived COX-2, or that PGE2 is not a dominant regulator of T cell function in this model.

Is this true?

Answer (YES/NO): NO